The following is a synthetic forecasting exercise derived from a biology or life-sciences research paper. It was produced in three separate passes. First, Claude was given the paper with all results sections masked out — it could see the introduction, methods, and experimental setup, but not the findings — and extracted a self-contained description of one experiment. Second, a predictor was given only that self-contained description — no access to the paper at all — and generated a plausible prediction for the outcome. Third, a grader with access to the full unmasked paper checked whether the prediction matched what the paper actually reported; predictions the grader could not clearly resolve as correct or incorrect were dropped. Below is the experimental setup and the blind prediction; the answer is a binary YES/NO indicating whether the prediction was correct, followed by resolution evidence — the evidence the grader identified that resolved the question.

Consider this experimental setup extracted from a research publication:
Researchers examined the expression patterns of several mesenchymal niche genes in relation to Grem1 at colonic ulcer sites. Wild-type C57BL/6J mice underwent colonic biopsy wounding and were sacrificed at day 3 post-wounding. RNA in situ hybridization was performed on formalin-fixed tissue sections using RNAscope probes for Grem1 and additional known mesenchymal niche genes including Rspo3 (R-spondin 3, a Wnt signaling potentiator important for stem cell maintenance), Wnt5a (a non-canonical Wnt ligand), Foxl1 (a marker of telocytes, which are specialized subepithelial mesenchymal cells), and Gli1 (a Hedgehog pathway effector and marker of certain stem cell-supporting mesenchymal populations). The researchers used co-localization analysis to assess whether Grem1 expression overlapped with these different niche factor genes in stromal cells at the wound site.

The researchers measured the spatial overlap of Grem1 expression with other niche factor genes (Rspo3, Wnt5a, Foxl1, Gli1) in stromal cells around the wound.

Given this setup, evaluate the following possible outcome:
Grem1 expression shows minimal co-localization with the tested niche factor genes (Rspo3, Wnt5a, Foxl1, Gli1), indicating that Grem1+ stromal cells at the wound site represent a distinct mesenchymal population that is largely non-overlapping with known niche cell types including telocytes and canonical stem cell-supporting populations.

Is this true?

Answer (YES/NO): NO